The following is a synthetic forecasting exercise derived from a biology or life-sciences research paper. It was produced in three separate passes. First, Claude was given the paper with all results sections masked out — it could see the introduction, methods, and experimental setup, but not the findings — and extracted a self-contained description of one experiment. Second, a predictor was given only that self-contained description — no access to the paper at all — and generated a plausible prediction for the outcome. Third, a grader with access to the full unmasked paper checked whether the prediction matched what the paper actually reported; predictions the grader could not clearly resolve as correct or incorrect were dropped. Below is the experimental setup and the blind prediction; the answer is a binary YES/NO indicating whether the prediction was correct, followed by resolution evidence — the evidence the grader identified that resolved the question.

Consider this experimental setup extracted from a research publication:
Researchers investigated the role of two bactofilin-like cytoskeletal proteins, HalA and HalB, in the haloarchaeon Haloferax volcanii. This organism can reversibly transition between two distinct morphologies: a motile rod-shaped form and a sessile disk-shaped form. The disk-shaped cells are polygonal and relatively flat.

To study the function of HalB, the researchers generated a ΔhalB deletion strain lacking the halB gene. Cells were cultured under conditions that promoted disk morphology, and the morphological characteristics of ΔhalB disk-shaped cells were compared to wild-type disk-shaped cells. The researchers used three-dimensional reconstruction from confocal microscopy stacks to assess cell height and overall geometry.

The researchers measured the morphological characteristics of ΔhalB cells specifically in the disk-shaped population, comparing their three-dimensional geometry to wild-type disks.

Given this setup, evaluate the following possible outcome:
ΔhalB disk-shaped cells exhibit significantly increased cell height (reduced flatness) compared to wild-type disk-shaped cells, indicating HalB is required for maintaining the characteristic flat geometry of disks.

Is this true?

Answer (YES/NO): NO